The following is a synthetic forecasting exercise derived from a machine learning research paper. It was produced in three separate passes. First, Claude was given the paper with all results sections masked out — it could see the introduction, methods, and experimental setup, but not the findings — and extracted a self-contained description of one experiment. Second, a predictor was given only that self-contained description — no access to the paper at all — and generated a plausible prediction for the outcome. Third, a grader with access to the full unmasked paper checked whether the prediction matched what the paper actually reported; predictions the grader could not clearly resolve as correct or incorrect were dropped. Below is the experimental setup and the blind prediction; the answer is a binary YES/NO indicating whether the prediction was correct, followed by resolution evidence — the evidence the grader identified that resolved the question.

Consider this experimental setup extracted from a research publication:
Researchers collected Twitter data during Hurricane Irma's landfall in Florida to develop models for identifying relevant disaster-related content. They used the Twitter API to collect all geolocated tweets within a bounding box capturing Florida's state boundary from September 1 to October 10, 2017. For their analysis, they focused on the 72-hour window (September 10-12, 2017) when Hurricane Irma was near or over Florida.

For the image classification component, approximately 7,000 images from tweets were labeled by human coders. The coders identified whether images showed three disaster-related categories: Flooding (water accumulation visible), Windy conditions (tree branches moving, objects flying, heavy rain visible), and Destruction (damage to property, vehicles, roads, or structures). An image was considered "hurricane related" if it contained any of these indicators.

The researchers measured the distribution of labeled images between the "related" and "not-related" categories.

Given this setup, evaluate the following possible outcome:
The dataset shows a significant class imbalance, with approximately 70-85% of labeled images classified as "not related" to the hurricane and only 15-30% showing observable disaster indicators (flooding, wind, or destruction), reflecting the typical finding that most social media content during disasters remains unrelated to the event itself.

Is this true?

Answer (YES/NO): NO